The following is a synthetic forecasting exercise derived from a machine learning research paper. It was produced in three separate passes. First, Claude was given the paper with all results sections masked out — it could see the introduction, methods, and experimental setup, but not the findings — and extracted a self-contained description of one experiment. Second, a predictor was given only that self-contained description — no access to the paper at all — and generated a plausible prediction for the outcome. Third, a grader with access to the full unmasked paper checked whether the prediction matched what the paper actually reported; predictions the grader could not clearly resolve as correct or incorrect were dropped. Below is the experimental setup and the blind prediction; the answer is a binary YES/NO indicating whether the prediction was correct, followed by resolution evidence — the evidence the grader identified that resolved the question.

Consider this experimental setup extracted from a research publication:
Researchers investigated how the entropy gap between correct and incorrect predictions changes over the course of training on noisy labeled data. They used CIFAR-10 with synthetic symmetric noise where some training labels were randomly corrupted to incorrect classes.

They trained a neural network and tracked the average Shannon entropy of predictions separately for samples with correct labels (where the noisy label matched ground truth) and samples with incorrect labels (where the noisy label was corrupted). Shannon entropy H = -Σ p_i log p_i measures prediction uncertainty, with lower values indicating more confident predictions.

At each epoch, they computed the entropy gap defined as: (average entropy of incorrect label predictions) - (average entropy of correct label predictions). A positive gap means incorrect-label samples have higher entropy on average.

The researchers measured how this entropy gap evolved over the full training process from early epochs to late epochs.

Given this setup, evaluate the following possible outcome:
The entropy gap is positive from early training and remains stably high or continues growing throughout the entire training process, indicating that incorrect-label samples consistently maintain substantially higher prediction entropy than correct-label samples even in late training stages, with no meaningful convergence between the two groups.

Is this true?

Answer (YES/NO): NO